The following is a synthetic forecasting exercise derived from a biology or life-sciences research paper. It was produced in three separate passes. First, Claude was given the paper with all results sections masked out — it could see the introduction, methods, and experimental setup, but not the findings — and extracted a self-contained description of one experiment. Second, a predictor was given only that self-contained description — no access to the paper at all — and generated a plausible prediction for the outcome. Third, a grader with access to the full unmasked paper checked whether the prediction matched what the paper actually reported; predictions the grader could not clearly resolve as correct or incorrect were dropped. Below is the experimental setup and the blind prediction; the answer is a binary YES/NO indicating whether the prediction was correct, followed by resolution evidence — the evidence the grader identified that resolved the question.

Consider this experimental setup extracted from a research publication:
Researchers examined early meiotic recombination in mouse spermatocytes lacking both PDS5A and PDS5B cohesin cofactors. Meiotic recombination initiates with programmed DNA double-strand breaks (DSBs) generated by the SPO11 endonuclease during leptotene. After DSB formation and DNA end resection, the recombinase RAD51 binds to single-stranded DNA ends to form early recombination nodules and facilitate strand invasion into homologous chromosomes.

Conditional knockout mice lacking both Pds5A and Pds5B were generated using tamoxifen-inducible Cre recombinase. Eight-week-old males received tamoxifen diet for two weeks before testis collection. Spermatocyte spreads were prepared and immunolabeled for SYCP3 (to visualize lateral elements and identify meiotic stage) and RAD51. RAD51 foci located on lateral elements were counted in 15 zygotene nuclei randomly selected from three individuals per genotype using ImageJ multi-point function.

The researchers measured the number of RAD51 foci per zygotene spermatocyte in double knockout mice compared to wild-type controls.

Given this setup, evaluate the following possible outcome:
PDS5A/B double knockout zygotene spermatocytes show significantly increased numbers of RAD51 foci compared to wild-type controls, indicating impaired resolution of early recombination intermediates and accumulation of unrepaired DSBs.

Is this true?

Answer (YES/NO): NO